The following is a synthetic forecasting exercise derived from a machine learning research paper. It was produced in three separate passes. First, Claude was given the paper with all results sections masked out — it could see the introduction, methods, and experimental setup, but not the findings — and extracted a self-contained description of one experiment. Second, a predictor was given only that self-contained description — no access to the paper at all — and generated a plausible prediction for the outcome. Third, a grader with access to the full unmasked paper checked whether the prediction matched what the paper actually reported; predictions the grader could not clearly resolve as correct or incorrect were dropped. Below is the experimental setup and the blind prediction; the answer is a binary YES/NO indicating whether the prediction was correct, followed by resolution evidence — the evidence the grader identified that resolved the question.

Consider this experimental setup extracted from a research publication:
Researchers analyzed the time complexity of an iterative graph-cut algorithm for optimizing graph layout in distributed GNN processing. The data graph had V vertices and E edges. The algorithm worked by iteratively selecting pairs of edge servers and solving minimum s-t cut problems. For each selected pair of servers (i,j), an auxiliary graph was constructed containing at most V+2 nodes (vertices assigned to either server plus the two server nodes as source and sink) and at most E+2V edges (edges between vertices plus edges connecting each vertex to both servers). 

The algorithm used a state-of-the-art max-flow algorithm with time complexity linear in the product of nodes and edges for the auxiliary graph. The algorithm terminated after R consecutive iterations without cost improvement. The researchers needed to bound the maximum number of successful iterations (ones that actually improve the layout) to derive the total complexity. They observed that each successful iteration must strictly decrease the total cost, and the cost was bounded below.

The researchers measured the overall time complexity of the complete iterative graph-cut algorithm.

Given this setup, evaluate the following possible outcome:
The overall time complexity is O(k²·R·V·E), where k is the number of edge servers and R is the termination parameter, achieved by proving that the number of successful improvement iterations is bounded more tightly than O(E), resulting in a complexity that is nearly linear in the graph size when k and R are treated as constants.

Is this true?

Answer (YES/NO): NO